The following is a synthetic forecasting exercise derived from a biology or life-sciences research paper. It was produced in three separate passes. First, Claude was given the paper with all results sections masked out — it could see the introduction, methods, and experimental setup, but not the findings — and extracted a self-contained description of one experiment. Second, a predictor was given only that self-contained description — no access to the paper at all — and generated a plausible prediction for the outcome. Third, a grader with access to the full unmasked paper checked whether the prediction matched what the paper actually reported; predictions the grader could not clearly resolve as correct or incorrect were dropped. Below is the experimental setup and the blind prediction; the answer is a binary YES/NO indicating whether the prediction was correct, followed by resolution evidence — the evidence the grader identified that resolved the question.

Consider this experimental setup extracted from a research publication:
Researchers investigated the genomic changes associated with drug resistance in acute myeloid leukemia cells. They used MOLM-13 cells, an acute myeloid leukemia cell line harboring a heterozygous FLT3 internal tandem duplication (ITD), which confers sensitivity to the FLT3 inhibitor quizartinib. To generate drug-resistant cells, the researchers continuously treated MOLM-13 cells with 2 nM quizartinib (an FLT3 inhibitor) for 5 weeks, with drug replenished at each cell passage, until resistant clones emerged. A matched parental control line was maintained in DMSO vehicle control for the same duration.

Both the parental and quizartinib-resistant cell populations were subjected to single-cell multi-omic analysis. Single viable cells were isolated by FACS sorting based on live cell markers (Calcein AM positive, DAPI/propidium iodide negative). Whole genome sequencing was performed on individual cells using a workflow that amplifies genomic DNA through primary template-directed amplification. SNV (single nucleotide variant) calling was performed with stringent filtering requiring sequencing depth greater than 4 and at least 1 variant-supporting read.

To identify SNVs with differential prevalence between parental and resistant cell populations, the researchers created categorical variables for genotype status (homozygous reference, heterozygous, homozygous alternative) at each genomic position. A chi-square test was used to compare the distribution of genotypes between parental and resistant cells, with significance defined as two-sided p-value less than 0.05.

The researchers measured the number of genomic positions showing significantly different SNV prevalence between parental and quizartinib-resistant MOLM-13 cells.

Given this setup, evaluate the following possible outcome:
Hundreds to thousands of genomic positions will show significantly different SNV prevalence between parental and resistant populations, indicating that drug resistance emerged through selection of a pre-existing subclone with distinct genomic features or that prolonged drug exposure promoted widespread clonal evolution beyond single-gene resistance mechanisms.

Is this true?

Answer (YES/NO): YES